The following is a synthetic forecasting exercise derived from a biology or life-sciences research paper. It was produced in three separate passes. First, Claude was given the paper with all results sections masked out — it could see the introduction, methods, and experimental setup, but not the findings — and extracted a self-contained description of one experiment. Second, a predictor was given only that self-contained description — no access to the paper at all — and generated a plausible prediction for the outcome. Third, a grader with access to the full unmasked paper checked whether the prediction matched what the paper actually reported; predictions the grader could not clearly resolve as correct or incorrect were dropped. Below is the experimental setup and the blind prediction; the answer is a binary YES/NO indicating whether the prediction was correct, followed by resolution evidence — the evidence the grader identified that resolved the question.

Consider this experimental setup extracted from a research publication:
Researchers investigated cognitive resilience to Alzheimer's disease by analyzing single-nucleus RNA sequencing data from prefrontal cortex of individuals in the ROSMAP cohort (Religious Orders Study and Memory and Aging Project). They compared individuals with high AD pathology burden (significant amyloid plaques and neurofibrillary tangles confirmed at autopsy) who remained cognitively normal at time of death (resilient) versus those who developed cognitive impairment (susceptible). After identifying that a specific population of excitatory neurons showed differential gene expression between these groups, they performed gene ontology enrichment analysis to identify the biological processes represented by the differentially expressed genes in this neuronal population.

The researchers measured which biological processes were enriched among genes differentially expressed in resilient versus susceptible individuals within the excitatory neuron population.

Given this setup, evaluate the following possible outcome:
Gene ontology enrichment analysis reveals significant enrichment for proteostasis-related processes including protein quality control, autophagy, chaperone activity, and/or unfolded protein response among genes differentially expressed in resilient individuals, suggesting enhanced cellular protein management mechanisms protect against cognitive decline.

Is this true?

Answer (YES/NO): NO